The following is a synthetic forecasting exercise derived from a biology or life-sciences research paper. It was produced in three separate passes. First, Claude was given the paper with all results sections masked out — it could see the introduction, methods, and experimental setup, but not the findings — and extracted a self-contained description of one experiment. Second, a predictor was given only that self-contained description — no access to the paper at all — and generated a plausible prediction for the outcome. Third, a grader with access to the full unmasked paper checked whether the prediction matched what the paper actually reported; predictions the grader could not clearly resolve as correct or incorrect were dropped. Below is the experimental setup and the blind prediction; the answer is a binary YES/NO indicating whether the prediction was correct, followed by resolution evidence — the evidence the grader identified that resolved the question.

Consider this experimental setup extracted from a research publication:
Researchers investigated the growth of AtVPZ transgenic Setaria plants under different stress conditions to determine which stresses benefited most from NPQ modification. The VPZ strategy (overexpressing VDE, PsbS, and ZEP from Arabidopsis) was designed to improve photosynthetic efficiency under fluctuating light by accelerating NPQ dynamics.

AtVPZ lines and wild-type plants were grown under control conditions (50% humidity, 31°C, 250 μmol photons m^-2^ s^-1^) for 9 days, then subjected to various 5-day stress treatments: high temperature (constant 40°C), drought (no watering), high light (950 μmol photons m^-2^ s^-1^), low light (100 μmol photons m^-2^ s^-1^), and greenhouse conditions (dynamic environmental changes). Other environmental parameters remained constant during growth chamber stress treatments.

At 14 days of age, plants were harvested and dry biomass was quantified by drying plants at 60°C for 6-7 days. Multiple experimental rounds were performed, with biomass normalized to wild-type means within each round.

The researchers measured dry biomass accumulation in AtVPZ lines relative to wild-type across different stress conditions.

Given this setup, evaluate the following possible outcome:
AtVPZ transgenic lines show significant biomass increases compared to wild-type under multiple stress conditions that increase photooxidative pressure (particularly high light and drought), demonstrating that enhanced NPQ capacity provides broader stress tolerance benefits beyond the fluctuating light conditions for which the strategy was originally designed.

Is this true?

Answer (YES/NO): NO